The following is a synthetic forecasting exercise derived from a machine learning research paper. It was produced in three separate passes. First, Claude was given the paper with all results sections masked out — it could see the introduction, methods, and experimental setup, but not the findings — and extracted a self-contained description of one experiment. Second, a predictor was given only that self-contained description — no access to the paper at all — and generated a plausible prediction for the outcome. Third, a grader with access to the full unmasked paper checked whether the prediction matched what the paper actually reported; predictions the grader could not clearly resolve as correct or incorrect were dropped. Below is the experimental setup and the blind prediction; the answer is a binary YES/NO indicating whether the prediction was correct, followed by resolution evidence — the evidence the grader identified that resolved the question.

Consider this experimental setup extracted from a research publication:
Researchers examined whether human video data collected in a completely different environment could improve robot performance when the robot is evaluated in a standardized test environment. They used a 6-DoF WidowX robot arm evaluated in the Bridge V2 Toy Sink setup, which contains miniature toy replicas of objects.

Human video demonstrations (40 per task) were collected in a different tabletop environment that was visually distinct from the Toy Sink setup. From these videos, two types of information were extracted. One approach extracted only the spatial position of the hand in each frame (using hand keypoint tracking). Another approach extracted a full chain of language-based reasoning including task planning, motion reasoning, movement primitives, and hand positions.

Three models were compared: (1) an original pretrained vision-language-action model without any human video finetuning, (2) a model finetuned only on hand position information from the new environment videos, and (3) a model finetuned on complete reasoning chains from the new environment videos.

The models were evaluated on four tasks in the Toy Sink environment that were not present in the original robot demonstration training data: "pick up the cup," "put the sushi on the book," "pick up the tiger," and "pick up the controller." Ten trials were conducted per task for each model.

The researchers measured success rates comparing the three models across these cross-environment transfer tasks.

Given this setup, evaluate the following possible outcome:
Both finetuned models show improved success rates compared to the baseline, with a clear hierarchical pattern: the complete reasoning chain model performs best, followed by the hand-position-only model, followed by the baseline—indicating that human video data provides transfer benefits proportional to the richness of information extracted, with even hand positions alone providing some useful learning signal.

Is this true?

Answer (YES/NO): NO